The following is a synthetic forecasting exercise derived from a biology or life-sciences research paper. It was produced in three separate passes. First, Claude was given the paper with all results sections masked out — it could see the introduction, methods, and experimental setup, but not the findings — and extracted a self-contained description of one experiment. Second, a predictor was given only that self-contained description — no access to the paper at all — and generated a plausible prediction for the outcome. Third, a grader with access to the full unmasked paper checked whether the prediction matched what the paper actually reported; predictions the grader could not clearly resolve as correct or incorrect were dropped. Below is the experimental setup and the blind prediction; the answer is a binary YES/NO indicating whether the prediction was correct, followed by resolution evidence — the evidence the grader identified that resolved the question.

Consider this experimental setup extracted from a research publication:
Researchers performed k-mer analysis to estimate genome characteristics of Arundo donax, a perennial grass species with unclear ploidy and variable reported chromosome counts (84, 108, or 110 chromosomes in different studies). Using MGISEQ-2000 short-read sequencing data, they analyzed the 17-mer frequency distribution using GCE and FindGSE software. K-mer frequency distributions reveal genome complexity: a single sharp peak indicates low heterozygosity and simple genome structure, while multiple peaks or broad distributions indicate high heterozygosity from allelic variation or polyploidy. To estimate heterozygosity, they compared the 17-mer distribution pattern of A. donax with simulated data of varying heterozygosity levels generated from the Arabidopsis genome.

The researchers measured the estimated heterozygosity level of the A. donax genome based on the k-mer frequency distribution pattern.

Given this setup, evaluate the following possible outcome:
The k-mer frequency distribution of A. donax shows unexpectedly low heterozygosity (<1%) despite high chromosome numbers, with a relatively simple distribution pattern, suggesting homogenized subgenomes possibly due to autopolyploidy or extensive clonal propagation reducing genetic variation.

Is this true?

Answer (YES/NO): NO